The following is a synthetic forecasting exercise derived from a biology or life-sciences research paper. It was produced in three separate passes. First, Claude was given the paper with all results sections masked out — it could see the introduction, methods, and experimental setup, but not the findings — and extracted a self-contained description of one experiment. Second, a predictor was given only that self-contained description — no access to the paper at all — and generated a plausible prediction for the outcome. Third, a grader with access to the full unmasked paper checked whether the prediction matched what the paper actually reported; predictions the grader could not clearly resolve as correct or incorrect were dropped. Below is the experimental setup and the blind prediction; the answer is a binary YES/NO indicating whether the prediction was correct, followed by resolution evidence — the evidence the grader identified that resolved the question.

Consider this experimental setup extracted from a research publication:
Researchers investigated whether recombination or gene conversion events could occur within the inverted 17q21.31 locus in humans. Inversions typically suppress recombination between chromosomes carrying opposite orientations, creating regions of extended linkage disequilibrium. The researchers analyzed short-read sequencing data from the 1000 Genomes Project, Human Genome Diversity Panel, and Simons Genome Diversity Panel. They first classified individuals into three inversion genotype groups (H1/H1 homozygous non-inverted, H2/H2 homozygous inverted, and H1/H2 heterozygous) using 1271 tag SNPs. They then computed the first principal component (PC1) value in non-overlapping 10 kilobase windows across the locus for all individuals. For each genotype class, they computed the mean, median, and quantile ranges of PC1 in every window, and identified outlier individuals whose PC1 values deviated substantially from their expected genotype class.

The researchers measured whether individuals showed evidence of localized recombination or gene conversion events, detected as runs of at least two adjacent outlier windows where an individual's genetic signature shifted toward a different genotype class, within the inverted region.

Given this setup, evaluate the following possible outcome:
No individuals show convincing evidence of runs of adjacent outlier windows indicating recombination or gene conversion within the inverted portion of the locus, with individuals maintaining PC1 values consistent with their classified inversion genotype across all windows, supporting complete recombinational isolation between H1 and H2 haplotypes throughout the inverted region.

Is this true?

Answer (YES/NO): NO